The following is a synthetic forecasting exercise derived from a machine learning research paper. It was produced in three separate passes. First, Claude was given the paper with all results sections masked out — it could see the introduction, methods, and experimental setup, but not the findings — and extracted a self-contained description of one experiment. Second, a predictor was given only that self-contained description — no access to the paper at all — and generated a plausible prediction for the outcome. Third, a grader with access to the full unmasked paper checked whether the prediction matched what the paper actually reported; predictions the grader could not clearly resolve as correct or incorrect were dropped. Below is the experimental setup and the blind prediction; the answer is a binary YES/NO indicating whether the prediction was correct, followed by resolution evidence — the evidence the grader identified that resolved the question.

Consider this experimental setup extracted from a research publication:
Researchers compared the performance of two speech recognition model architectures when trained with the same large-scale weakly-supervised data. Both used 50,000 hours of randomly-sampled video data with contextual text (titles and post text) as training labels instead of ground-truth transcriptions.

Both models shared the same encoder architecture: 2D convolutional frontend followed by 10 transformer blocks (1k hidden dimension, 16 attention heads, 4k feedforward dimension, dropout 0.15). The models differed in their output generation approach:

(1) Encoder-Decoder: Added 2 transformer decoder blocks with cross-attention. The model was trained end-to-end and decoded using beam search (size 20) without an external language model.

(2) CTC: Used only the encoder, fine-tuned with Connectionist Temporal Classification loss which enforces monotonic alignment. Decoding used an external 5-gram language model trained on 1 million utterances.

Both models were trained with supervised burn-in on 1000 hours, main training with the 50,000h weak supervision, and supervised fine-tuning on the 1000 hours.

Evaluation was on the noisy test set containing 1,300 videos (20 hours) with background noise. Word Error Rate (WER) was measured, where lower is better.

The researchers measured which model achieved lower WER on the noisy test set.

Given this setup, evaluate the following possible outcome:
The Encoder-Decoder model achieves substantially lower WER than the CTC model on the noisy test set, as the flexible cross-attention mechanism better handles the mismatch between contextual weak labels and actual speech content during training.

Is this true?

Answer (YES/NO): NO